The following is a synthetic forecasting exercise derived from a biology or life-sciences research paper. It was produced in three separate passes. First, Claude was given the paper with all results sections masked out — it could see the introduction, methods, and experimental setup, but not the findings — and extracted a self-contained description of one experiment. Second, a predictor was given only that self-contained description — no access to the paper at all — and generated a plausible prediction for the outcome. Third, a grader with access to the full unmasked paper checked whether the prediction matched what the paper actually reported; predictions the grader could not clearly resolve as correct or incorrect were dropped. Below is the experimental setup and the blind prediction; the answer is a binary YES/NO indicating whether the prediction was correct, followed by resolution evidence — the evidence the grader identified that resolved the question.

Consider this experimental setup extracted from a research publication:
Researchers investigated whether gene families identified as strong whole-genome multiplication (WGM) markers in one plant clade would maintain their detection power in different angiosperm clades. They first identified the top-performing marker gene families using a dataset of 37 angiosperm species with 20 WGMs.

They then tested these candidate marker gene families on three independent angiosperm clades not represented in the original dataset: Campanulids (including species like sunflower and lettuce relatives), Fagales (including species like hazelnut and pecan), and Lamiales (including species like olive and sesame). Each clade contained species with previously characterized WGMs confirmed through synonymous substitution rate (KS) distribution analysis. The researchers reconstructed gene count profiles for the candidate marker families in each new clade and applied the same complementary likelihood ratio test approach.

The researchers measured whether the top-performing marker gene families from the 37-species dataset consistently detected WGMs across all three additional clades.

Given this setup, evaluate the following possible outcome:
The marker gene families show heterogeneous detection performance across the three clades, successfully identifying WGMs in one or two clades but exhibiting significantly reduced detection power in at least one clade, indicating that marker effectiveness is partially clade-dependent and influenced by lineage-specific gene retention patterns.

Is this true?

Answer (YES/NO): NO